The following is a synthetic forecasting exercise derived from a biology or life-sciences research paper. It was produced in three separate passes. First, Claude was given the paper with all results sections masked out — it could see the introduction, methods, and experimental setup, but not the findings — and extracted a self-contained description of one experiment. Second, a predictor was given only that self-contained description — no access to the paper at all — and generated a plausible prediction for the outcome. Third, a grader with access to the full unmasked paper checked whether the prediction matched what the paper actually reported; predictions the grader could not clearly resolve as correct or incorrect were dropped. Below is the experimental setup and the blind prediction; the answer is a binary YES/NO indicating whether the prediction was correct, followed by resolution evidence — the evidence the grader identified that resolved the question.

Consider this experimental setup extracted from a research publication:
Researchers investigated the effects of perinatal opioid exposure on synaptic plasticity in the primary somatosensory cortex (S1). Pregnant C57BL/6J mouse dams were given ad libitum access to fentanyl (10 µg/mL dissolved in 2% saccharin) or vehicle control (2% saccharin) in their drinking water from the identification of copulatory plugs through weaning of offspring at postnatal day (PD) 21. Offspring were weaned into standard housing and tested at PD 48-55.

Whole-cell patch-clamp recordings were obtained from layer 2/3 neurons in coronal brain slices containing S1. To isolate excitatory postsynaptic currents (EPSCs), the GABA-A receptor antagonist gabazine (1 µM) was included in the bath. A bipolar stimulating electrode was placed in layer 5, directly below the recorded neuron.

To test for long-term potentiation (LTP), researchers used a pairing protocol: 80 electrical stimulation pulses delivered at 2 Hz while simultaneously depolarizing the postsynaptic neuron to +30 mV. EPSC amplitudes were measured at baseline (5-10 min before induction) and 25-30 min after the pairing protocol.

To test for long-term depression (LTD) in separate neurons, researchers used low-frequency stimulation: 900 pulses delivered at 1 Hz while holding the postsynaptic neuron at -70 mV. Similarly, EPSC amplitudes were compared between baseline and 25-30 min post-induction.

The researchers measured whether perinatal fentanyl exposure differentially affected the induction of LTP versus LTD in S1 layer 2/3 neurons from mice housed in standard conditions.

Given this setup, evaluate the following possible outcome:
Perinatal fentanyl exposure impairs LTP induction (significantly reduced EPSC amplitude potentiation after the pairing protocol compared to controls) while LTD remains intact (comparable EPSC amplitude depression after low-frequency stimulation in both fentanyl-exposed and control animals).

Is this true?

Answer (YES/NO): YES